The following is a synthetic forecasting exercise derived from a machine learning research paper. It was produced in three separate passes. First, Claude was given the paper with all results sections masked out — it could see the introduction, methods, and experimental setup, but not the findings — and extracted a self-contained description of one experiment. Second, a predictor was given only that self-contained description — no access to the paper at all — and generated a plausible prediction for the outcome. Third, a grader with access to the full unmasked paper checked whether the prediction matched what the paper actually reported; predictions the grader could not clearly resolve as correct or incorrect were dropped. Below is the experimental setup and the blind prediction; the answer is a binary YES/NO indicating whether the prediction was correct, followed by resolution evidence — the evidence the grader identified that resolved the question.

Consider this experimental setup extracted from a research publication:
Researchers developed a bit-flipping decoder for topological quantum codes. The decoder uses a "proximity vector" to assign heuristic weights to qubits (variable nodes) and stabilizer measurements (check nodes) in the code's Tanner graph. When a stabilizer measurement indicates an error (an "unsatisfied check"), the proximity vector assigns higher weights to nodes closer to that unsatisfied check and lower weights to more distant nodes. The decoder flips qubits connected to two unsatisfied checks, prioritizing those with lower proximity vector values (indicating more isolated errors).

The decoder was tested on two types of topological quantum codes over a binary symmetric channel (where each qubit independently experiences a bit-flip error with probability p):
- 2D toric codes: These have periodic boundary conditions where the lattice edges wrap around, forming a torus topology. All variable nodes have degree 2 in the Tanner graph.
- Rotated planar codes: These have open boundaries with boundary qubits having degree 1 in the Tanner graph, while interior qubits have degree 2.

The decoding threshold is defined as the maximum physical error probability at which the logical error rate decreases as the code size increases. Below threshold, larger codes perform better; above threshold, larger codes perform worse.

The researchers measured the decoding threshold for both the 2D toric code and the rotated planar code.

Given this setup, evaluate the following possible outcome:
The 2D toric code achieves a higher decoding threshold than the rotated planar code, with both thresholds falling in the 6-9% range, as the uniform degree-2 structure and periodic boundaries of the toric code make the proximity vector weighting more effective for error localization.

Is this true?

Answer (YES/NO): YES